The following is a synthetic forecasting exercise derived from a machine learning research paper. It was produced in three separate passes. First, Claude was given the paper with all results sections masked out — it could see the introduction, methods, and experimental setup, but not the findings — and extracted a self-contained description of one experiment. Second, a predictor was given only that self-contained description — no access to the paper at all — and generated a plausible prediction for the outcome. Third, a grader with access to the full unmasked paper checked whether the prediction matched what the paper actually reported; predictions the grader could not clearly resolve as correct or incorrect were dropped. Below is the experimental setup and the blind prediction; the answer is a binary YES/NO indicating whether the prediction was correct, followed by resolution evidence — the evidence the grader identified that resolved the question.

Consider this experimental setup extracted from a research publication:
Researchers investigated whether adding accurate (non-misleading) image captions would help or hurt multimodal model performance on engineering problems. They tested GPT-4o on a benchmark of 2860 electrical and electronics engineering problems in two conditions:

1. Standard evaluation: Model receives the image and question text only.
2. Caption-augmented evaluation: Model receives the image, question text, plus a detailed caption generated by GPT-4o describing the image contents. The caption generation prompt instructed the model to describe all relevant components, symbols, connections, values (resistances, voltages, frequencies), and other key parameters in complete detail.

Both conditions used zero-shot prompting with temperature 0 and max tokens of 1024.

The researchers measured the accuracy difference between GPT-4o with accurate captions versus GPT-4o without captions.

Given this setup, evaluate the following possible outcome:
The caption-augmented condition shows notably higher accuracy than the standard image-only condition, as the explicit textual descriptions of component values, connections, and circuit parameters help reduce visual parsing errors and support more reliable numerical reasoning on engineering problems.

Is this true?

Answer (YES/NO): NO